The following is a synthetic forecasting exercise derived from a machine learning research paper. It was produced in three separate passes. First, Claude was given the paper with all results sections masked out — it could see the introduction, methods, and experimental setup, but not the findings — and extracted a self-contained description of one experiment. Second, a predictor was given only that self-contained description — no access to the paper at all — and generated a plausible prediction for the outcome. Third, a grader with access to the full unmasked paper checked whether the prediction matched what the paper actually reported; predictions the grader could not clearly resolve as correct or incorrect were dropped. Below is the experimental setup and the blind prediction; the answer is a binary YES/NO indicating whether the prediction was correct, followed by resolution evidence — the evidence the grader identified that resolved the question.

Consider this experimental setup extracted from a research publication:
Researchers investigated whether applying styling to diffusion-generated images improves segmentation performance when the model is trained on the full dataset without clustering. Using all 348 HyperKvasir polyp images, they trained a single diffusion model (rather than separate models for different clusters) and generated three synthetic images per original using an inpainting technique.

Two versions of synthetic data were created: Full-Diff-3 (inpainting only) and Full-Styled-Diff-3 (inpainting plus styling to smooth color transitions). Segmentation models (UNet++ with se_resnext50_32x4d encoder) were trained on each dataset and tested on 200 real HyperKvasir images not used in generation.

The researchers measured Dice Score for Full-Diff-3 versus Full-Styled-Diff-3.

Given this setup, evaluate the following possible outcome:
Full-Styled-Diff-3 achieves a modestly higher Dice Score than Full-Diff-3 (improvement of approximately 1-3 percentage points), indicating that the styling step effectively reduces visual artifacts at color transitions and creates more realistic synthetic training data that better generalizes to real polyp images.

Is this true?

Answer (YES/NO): NO